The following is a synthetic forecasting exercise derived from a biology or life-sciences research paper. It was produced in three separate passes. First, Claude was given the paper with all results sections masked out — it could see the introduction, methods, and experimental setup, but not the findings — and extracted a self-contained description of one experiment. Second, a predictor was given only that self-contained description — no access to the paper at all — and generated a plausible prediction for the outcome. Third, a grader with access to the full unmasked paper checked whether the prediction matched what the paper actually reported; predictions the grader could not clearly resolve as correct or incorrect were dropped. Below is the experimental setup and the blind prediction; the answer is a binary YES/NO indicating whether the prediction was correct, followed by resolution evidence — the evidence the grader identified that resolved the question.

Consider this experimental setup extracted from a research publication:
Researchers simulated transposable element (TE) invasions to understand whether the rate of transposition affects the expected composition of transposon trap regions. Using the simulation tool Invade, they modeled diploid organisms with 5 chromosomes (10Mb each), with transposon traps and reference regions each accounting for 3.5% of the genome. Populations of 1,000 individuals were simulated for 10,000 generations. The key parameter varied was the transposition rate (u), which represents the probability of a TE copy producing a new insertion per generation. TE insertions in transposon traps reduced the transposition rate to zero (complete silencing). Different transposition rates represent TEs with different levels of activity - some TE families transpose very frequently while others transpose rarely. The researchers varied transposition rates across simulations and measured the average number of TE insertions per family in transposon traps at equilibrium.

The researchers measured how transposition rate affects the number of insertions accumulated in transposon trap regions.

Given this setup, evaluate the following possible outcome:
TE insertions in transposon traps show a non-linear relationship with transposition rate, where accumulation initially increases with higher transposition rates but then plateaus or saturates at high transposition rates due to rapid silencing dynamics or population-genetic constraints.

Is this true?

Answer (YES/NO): NO